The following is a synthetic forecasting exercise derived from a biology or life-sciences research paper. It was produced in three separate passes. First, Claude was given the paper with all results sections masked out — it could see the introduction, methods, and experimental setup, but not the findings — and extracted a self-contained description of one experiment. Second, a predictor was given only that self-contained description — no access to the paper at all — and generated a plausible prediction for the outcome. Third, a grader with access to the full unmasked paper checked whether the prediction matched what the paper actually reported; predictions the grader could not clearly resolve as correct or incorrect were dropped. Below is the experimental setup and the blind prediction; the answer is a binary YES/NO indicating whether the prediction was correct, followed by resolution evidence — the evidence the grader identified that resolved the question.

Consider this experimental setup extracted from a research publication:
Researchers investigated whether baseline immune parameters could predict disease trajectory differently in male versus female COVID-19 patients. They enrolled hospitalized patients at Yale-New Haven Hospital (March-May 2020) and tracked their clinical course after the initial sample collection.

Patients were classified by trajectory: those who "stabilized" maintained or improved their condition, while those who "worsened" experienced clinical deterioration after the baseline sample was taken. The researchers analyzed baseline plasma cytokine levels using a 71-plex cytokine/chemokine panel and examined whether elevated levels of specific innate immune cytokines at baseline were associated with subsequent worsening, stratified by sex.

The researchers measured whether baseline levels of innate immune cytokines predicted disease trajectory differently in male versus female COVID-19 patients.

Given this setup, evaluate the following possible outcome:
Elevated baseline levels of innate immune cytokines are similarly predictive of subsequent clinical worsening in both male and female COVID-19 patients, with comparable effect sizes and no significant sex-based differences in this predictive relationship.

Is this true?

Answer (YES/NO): NO